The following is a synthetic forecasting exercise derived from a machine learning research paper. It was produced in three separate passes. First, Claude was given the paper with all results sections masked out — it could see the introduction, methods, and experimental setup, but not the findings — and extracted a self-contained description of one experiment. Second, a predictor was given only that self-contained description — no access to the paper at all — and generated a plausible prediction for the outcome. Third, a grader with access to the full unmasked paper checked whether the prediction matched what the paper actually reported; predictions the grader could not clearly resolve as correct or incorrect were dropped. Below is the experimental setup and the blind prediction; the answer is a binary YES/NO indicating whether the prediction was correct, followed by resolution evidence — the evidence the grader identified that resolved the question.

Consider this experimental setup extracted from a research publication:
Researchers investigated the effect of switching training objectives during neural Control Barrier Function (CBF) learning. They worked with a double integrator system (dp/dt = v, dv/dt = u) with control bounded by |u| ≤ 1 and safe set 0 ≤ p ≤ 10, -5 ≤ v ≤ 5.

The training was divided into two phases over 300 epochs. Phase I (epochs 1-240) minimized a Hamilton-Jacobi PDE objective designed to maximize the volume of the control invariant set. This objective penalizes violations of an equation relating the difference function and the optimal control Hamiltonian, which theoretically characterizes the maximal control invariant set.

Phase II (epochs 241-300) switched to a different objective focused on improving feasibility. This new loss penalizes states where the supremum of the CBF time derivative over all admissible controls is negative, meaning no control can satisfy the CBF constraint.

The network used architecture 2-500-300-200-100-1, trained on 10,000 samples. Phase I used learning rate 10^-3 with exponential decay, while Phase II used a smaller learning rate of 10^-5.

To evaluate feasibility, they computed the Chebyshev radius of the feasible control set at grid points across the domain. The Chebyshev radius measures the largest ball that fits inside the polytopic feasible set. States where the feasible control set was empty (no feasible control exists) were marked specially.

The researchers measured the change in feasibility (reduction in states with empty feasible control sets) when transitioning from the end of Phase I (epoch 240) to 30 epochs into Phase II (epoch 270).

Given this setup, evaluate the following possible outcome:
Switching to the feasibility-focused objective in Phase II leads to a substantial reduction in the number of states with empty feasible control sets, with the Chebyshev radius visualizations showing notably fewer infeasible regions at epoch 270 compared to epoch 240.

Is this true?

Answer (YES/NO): YES